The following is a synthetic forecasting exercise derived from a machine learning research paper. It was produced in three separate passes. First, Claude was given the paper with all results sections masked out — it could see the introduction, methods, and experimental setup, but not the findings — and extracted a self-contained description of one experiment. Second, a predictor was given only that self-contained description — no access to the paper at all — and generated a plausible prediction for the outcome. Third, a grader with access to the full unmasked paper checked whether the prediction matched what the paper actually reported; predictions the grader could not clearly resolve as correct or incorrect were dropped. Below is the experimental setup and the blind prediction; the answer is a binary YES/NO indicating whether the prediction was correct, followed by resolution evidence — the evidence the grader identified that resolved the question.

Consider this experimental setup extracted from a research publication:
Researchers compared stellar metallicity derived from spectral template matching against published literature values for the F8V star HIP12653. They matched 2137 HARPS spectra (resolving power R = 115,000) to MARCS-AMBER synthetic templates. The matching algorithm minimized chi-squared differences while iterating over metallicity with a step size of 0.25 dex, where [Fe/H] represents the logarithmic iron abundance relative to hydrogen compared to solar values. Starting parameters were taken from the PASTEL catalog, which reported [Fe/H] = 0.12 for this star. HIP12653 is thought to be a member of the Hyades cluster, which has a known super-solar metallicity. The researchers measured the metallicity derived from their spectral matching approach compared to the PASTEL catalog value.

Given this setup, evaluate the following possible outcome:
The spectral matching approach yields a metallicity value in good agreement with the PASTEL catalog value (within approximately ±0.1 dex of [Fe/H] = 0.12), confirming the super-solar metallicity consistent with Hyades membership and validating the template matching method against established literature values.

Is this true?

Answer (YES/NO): NO